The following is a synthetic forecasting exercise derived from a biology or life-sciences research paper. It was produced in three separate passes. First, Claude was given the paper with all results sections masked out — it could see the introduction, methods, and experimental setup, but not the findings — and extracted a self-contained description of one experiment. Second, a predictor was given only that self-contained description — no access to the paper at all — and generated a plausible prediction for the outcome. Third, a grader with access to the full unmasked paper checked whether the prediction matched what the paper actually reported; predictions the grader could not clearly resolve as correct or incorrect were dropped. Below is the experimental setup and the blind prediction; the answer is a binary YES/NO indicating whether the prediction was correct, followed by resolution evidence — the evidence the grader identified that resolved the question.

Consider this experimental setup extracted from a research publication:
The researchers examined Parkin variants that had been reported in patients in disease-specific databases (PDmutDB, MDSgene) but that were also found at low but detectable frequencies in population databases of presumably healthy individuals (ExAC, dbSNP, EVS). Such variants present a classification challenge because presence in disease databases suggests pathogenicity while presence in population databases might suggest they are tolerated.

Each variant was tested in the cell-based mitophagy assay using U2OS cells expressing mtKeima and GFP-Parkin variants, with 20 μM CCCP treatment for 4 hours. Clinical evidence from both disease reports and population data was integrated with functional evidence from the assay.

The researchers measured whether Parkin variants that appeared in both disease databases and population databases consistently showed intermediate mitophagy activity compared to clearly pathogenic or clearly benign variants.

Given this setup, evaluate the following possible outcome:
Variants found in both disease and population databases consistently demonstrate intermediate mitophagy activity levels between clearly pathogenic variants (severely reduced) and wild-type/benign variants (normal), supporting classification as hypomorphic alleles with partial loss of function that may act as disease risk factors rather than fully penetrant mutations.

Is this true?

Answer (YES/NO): NO